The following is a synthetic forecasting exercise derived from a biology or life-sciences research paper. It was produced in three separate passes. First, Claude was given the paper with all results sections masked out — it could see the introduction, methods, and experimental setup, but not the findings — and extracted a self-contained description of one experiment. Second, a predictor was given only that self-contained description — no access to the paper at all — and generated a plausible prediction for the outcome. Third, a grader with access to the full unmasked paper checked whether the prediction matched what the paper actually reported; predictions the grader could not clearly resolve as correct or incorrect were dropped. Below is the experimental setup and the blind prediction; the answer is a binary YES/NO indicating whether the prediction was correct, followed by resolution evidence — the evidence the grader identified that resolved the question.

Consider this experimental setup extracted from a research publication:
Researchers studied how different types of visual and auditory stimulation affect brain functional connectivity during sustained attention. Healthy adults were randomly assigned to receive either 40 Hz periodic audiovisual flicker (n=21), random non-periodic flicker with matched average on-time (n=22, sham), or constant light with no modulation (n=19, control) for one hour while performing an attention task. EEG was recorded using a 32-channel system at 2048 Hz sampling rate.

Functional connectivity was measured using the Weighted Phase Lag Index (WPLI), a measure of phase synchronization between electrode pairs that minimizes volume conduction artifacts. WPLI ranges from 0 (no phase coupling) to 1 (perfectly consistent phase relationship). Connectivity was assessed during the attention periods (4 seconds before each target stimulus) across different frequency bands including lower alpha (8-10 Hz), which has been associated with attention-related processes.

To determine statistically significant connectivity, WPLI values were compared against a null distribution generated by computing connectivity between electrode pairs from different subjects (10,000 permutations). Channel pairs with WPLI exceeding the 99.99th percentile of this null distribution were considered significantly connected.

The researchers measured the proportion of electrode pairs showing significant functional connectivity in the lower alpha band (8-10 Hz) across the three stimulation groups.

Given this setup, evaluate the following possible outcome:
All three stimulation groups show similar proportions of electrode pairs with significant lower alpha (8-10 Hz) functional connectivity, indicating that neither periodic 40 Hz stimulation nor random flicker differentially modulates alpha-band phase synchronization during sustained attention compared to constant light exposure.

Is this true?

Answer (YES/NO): NO